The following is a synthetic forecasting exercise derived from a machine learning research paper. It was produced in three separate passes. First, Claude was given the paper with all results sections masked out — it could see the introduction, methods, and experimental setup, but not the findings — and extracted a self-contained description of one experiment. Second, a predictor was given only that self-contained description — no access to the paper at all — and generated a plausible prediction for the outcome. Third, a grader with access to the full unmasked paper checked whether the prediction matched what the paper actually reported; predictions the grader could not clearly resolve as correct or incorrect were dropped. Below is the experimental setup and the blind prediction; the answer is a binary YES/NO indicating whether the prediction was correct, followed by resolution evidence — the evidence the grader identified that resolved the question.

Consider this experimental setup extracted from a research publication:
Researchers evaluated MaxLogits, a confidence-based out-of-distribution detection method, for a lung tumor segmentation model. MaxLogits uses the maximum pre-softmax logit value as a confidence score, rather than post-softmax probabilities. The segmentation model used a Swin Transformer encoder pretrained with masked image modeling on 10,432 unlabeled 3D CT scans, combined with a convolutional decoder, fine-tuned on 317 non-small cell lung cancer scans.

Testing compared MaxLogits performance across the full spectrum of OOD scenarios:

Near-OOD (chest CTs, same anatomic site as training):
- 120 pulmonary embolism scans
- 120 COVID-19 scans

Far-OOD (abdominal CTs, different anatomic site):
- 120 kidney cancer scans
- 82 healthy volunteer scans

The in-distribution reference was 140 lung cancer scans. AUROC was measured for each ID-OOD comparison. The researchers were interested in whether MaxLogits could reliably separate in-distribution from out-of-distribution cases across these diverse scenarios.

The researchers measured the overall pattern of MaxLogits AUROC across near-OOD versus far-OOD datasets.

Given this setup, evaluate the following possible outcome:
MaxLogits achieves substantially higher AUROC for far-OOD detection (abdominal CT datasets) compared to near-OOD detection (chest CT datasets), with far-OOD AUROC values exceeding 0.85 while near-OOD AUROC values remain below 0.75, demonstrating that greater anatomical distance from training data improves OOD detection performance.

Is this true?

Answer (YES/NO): NO